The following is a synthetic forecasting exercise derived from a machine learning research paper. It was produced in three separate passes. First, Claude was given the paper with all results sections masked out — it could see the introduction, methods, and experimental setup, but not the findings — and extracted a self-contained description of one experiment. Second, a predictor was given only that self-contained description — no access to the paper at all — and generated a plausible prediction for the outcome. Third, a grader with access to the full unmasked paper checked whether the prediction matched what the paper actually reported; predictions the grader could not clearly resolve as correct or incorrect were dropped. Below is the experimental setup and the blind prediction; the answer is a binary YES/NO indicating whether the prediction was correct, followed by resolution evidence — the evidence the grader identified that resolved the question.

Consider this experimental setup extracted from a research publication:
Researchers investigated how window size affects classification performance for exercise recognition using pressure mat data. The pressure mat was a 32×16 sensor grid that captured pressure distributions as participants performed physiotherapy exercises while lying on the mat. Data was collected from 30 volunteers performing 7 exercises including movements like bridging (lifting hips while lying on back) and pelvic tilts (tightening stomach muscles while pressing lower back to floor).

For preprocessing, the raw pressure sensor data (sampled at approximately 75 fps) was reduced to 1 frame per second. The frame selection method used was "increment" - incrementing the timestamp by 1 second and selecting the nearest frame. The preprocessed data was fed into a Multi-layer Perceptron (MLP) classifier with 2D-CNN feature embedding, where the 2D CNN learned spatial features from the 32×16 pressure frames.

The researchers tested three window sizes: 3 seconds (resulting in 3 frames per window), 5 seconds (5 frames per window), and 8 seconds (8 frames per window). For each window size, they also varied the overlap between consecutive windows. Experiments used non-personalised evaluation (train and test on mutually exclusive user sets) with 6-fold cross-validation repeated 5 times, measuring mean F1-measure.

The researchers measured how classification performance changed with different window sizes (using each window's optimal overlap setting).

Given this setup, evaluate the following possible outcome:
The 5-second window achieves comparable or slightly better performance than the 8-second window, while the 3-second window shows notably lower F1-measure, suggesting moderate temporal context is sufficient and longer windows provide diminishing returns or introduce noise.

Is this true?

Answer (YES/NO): NO